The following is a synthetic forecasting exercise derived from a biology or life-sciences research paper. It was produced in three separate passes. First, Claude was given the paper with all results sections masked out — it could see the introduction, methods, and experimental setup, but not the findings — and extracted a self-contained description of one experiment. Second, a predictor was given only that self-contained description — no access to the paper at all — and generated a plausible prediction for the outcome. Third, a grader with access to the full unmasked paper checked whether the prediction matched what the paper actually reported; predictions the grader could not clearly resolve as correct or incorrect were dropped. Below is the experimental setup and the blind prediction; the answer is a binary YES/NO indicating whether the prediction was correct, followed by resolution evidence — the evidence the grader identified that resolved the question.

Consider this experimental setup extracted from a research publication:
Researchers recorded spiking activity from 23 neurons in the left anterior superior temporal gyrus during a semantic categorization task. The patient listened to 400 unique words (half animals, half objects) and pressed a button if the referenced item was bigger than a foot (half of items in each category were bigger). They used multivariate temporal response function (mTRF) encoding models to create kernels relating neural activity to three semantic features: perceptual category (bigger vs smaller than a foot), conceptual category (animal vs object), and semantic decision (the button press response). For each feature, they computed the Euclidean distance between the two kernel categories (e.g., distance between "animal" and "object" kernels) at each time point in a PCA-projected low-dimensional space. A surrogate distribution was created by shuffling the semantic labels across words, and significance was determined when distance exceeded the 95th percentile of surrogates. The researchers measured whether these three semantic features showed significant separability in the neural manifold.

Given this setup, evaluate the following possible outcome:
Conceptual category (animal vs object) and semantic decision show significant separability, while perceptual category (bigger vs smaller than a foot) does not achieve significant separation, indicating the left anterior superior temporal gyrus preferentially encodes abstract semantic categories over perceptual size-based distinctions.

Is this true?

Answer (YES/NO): NO